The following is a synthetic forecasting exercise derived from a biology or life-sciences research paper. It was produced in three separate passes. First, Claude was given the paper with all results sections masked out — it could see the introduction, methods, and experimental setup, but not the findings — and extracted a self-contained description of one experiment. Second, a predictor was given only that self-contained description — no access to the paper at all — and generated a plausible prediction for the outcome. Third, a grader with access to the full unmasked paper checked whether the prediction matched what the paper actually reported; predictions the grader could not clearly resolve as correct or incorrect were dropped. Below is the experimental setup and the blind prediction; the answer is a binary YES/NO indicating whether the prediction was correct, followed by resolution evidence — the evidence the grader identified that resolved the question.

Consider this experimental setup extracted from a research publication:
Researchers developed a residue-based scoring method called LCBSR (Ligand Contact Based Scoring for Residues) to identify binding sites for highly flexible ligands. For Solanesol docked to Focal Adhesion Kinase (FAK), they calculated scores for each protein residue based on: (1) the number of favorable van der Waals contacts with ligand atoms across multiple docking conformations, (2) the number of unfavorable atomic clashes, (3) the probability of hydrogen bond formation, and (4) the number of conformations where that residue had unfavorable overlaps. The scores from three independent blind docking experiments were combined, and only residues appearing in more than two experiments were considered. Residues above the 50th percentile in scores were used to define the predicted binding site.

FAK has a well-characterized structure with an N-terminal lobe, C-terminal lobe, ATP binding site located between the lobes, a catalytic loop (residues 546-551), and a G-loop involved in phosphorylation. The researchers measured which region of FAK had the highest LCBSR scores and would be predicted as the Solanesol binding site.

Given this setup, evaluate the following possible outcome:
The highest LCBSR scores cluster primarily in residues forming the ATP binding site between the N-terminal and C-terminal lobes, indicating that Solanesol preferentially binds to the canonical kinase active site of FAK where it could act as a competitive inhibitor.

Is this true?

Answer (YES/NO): NO